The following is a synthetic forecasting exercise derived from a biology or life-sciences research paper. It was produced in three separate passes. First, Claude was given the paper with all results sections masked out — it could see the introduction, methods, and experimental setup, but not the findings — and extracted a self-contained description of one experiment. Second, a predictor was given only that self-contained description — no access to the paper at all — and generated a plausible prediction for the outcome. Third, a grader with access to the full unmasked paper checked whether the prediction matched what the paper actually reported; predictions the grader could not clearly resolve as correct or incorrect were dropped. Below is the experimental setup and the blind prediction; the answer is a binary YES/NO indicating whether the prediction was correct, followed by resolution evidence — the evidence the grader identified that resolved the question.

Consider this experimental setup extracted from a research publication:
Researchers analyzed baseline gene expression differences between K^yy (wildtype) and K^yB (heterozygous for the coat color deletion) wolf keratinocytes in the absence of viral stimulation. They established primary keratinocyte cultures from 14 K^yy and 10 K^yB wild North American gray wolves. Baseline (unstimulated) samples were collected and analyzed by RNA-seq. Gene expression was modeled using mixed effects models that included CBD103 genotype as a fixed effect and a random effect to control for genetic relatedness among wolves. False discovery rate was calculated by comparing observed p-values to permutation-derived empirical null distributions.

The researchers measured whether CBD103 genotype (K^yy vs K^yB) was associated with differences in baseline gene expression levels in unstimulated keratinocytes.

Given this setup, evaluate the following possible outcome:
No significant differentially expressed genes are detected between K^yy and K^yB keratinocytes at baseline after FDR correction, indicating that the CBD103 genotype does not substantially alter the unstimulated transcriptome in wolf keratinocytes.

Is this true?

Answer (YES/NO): YES